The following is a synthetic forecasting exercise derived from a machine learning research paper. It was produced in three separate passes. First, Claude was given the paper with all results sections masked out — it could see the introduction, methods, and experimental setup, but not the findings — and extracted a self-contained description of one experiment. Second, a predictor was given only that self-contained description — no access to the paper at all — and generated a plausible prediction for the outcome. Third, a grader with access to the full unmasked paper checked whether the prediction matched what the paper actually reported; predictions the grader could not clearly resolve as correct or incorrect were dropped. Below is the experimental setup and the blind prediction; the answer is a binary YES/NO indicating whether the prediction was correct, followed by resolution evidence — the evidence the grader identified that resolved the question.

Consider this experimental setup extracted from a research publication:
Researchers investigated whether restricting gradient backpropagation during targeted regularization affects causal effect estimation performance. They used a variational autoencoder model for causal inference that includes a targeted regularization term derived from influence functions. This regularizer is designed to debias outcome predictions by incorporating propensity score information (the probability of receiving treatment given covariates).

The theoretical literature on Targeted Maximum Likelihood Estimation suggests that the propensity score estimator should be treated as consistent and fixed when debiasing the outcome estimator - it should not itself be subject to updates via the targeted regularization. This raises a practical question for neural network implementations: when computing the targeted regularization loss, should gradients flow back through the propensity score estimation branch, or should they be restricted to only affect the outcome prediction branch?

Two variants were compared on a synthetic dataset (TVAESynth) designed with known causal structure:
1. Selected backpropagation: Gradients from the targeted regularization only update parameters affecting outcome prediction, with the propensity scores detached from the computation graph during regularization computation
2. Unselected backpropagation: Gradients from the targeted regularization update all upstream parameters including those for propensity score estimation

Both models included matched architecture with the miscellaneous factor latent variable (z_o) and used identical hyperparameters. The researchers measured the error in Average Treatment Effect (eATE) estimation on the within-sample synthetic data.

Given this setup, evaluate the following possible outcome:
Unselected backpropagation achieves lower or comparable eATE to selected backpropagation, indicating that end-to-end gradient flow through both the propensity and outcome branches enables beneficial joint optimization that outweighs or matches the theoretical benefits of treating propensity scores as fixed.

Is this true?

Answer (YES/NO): YES